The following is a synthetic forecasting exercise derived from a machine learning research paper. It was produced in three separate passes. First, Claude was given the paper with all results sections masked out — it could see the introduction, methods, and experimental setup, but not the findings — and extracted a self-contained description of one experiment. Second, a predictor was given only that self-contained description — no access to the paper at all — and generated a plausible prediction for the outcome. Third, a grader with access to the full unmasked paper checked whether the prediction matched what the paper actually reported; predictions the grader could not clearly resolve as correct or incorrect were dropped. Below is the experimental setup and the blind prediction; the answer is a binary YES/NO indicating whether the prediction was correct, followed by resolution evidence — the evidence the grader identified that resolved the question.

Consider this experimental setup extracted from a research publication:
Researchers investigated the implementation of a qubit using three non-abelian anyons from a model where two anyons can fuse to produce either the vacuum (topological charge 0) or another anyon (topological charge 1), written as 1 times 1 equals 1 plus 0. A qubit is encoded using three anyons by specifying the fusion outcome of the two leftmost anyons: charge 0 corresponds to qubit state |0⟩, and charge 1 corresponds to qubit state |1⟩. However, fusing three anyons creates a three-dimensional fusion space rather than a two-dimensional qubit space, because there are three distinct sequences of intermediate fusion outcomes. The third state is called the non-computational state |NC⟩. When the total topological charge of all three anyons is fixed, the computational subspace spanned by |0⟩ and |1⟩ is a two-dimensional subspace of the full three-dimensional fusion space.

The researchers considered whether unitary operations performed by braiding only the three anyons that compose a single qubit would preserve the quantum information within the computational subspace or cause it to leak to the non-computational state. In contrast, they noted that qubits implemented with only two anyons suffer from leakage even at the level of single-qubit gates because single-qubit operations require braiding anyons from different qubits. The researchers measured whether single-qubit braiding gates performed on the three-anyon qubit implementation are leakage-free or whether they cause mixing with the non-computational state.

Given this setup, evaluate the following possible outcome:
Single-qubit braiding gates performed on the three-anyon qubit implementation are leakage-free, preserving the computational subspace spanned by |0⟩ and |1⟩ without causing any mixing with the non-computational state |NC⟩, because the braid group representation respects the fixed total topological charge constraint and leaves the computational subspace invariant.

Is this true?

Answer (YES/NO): YES